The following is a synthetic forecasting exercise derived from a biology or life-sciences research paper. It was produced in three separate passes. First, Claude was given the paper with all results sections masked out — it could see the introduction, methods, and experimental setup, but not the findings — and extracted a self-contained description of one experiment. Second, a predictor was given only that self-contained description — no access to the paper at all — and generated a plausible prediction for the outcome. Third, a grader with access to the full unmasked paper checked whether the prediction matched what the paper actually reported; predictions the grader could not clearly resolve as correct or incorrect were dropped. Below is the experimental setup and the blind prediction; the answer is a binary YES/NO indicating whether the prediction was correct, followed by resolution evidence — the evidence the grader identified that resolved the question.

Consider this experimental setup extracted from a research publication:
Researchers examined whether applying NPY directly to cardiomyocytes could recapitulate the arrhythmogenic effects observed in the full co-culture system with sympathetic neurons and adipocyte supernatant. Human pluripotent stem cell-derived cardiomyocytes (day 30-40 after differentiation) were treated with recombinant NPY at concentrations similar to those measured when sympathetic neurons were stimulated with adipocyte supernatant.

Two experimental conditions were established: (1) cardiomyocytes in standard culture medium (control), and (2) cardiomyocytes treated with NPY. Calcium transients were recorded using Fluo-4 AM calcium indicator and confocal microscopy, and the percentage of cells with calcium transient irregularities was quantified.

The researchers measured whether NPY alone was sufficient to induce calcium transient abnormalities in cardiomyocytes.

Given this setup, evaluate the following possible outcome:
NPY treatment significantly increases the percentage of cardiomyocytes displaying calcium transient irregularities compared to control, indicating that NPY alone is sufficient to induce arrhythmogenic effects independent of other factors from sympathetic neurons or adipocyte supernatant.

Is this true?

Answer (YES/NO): YES